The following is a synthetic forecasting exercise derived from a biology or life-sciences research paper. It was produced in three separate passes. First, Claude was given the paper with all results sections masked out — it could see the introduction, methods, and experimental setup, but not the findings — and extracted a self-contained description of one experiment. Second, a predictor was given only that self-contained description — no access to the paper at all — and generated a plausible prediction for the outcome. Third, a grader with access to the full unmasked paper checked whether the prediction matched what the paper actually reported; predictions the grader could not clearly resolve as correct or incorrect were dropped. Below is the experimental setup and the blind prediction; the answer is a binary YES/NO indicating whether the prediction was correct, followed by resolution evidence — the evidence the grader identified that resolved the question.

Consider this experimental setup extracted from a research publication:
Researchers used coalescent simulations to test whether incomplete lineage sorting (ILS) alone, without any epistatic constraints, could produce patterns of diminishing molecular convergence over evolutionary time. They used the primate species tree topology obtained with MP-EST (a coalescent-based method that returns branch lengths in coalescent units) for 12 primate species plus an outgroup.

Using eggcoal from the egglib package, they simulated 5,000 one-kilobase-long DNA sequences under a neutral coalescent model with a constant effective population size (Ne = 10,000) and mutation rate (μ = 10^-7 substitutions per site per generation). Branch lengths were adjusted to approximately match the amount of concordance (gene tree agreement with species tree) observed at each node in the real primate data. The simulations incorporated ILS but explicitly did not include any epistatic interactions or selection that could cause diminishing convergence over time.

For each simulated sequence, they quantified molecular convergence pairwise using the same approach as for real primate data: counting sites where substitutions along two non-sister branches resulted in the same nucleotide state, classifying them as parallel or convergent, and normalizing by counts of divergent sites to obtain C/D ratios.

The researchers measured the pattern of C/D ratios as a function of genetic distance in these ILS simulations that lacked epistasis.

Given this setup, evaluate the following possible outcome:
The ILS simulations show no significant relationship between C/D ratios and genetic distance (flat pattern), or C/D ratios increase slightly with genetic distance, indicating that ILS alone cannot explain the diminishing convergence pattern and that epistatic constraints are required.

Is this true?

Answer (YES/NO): NO